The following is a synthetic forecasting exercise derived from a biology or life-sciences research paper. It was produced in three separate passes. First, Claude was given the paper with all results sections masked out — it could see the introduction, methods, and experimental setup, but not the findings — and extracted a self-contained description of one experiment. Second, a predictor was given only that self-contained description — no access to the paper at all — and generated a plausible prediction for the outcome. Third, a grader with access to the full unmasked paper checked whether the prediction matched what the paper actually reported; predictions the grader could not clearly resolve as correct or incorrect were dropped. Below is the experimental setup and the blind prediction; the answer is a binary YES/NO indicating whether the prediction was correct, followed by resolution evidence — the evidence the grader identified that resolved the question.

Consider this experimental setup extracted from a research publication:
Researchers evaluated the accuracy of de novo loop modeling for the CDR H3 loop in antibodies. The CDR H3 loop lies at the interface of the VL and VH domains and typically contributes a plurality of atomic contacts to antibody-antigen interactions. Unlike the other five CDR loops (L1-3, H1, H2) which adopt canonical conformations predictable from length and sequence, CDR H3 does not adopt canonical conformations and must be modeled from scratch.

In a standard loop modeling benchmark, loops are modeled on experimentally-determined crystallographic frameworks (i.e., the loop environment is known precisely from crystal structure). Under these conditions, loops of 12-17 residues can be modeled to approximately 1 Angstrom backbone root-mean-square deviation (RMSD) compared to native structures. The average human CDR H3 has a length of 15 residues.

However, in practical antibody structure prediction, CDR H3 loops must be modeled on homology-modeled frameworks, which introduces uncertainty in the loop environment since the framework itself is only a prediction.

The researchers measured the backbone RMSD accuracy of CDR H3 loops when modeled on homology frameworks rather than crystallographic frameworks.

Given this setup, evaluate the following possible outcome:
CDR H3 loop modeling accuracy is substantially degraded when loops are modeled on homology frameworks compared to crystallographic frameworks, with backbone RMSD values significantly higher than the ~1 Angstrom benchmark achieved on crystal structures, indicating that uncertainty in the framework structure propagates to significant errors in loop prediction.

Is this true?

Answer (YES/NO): NO